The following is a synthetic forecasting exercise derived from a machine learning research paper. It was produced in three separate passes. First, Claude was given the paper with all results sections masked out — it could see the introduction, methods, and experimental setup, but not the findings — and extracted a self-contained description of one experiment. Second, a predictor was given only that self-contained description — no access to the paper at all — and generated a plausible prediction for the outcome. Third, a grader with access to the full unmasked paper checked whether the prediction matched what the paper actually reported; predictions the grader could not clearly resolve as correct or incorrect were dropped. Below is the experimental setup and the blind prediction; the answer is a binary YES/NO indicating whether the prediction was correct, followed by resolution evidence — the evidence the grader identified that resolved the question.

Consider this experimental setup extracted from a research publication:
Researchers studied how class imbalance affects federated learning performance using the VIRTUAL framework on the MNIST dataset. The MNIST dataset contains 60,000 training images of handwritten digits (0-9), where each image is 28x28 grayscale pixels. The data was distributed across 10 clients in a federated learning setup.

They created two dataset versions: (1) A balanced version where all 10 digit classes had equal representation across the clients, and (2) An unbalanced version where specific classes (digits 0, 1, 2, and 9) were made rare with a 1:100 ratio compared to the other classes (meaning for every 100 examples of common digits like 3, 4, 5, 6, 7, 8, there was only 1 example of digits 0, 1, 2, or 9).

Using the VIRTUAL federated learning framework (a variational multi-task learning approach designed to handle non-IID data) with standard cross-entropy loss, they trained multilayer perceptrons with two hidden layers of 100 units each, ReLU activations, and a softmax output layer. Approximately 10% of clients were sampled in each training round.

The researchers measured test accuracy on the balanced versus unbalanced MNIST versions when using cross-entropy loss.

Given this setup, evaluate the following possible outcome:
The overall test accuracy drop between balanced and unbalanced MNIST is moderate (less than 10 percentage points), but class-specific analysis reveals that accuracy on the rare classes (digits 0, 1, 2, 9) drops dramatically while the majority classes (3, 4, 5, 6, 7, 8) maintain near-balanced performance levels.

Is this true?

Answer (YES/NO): NO